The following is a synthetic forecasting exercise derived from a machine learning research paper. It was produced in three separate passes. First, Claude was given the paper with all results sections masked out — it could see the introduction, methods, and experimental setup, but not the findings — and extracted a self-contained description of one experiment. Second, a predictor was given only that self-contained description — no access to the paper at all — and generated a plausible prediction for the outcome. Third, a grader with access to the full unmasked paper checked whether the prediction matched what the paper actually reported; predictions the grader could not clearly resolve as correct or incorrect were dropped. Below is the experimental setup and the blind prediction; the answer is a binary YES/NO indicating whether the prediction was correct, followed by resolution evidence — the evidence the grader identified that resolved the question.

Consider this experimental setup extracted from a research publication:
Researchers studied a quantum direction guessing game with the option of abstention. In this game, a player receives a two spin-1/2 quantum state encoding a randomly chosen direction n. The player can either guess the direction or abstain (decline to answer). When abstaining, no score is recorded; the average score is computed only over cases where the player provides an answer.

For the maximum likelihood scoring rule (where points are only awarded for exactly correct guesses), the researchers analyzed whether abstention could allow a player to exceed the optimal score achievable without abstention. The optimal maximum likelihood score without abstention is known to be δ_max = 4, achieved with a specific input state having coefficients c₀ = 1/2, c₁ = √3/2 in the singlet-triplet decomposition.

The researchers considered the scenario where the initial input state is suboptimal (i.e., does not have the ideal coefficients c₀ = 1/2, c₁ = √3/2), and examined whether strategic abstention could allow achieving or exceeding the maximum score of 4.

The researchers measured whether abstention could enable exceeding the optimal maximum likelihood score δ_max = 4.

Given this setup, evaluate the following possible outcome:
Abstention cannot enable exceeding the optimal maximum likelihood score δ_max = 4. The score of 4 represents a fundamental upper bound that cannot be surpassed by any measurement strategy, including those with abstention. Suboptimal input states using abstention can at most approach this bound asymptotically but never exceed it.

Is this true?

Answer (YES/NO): NO